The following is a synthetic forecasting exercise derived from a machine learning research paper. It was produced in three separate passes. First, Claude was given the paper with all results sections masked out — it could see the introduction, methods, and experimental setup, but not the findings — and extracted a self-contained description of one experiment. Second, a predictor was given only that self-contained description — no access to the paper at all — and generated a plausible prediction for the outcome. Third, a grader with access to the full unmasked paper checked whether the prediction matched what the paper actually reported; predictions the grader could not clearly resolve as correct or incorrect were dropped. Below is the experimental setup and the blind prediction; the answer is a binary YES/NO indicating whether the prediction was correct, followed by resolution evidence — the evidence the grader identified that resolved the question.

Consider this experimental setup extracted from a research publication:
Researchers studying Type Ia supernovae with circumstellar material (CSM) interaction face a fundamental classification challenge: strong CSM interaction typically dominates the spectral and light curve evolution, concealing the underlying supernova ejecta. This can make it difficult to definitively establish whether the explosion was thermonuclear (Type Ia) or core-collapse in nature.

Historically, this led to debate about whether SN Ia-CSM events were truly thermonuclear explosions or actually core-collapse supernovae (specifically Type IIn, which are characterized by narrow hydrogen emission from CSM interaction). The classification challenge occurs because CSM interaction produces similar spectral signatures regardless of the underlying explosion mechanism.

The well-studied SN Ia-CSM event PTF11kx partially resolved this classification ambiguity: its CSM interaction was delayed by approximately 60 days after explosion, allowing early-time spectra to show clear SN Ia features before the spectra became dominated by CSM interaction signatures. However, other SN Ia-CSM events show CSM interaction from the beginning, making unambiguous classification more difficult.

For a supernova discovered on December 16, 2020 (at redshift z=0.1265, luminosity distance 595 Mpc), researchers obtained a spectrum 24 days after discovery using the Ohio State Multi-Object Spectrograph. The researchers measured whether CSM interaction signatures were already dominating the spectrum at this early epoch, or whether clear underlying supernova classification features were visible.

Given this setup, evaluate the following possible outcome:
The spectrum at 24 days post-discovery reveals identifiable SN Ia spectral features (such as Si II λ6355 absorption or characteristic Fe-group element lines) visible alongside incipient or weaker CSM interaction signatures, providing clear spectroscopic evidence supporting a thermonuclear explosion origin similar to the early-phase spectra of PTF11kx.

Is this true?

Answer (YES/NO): NO